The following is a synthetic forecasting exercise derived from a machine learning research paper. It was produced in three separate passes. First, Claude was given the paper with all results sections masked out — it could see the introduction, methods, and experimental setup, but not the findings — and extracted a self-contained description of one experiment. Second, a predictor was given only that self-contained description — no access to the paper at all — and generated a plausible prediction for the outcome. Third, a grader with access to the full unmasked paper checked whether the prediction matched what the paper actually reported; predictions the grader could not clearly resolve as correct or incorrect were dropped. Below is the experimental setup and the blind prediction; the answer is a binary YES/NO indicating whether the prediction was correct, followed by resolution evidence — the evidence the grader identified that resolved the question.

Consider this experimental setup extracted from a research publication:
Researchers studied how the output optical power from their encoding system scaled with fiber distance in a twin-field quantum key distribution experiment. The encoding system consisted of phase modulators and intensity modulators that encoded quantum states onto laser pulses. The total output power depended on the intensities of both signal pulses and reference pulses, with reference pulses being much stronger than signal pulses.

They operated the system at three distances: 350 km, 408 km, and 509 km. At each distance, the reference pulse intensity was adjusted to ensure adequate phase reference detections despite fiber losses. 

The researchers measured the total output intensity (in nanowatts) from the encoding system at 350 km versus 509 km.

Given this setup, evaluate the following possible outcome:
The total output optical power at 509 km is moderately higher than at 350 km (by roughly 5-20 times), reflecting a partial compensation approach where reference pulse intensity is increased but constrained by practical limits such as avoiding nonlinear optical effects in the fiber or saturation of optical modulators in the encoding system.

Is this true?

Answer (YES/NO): YES